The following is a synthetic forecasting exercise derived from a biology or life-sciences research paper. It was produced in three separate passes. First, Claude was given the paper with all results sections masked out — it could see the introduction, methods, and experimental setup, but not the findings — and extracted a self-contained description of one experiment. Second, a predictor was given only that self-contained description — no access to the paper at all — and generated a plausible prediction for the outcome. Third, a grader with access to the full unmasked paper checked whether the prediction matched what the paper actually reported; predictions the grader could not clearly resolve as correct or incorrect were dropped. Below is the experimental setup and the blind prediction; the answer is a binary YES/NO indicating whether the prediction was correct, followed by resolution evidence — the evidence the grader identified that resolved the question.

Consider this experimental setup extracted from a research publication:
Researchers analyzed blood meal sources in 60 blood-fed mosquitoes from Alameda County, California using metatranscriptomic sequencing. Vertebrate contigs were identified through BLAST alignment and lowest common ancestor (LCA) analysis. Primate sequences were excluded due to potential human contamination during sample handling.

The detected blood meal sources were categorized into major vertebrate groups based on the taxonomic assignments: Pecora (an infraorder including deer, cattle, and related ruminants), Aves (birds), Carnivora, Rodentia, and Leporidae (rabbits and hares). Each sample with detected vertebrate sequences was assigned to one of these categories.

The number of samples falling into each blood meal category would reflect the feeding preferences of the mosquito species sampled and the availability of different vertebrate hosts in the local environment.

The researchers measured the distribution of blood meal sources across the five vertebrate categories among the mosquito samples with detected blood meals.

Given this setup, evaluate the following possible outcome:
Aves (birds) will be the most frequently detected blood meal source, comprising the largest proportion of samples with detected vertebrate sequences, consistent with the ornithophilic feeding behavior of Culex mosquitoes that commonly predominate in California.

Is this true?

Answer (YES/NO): NO